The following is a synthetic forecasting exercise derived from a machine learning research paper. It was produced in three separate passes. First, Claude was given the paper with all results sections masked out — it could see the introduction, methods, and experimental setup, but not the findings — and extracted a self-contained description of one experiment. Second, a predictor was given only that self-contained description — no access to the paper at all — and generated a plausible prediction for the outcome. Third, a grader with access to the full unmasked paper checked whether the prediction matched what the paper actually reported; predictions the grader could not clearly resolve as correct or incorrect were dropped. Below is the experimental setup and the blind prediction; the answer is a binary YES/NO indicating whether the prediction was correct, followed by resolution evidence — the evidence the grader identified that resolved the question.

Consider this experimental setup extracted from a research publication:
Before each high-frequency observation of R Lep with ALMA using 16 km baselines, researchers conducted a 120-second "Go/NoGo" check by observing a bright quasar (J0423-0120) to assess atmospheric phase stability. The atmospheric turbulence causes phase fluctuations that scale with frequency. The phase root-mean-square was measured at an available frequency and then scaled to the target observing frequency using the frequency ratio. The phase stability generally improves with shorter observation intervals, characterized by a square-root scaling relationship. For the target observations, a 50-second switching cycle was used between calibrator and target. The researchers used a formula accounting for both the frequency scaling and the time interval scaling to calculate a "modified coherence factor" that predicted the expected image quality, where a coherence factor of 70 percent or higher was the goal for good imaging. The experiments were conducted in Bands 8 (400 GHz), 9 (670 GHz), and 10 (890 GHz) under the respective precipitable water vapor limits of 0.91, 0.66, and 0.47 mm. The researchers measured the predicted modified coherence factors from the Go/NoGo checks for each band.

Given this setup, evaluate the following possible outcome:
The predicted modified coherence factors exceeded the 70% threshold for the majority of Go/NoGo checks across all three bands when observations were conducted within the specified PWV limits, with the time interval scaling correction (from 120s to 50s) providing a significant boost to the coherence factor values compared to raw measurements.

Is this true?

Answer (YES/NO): YES